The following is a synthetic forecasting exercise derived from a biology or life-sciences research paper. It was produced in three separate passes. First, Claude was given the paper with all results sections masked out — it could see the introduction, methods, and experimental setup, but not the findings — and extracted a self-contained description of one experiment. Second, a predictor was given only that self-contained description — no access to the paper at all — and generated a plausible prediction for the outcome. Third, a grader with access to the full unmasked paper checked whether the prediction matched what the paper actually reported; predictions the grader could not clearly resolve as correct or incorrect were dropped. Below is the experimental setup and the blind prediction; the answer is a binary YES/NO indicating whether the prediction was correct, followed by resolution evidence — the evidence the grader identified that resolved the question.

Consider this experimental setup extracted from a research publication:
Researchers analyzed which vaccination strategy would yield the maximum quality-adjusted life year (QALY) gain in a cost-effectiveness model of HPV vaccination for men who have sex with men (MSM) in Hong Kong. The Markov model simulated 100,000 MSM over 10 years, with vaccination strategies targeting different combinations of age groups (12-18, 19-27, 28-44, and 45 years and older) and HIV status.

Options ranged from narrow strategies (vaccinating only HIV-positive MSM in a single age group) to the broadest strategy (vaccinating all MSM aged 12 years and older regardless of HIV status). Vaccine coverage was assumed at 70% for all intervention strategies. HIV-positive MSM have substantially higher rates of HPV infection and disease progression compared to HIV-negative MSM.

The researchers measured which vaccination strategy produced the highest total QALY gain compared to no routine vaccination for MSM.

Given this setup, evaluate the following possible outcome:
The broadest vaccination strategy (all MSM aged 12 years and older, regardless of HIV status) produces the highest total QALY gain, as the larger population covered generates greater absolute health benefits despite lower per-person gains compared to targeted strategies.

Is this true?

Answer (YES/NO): YES